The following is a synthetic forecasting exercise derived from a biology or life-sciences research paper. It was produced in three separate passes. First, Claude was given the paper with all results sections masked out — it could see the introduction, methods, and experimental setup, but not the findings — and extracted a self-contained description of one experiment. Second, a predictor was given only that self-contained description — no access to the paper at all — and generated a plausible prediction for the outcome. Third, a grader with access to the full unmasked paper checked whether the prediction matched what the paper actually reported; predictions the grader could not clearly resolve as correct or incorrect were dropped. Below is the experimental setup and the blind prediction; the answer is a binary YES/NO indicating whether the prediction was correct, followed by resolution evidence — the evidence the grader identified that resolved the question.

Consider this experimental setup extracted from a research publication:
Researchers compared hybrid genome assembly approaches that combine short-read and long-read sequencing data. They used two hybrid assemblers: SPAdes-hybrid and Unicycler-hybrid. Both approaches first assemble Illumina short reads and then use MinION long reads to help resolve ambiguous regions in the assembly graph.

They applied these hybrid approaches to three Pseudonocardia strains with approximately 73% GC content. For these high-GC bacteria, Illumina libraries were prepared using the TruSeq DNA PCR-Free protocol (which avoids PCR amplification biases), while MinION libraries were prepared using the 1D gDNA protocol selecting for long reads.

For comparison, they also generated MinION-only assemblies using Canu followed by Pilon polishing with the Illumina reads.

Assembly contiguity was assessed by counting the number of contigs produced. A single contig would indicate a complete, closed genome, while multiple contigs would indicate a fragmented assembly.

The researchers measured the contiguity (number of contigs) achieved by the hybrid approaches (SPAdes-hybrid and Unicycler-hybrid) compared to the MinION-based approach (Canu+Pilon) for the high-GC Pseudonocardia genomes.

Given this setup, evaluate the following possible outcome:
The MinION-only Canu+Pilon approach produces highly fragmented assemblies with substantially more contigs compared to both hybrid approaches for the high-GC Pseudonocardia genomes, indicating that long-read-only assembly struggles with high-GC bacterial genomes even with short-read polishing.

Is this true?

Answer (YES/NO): NO